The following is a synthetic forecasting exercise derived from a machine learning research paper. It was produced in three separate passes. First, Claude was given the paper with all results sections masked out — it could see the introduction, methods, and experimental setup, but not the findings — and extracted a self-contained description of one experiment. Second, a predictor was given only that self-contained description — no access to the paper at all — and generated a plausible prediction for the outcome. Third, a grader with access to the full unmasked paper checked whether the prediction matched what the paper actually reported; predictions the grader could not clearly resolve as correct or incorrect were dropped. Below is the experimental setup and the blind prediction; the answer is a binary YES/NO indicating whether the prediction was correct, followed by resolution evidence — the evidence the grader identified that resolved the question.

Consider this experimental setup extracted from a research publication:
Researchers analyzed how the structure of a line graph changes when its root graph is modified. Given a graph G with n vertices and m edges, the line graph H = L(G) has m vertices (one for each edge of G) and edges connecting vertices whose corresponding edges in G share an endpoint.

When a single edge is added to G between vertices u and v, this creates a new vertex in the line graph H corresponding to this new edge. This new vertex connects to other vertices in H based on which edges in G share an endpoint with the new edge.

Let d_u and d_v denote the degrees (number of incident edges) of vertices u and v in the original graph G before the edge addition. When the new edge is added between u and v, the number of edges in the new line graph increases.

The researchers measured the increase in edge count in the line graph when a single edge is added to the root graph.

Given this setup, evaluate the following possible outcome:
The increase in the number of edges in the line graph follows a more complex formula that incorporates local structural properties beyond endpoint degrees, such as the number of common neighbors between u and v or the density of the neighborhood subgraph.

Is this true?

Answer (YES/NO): NO